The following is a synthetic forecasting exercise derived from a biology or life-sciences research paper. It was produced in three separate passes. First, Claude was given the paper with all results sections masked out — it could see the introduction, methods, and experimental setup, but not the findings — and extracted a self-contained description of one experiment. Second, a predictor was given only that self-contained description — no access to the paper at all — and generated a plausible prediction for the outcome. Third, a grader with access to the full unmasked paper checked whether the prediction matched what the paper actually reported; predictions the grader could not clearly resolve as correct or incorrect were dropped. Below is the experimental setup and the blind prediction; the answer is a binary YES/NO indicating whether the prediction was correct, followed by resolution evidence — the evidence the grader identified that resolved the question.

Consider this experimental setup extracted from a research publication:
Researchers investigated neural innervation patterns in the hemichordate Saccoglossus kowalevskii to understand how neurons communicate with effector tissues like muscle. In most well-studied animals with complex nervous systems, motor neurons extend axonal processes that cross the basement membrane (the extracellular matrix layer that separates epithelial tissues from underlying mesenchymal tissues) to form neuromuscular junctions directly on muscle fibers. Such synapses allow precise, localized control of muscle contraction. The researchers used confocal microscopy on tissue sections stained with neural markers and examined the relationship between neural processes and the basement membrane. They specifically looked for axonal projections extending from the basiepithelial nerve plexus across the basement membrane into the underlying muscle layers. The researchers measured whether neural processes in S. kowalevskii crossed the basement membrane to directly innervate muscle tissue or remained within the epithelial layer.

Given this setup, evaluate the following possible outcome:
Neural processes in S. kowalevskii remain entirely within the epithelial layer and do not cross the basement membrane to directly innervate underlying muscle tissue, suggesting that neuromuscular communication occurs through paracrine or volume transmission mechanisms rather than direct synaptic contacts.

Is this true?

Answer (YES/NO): YES